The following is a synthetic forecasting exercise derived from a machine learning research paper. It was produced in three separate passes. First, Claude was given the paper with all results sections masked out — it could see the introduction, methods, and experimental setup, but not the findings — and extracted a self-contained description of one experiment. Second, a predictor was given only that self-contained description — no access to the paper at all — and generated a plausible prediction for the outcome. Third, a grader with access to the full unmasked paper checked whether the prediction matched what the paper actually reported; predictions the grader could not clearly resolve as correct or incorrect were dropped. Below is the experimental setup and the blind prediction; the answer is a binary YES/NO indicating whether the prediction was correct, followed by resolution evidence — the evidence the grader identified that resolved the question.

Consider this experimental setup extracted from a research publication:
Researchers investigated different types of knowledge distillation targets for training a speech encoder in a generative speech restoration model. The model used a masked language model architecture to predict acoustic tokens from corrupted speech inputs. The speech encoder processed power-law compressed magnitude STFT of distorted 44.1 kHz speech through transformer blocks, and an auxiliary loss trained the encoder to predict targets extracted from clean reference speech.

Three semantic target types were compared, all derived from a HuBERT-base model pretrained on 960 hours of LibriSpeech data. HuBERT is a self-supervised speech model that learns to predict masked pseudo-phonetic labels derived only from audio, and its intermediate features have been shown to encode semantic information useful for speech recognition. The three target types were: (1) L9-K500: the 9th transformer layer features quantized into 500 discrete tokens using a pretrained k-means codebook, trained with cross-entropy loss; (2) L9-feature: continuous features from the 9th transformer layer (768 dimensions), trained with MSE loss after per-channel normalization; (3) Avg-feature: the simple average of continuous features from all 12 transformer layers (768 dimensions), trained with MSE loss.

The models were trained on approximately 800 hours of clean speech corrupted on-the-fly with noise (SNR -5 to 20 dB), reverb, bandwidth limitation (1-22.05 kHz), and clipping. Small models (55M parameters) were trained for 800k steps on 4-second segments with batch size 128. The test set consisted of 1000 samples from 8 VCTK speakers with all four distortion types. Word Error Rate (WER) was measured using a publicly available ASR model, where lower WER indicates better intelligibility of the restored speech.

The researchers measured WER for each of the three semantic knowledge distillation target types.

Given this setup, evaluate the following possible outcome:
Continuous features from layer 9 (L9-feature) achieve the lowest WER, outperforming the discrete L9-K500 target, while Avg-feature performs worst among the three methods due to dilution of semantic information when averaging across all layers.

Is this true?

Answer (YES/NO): NO